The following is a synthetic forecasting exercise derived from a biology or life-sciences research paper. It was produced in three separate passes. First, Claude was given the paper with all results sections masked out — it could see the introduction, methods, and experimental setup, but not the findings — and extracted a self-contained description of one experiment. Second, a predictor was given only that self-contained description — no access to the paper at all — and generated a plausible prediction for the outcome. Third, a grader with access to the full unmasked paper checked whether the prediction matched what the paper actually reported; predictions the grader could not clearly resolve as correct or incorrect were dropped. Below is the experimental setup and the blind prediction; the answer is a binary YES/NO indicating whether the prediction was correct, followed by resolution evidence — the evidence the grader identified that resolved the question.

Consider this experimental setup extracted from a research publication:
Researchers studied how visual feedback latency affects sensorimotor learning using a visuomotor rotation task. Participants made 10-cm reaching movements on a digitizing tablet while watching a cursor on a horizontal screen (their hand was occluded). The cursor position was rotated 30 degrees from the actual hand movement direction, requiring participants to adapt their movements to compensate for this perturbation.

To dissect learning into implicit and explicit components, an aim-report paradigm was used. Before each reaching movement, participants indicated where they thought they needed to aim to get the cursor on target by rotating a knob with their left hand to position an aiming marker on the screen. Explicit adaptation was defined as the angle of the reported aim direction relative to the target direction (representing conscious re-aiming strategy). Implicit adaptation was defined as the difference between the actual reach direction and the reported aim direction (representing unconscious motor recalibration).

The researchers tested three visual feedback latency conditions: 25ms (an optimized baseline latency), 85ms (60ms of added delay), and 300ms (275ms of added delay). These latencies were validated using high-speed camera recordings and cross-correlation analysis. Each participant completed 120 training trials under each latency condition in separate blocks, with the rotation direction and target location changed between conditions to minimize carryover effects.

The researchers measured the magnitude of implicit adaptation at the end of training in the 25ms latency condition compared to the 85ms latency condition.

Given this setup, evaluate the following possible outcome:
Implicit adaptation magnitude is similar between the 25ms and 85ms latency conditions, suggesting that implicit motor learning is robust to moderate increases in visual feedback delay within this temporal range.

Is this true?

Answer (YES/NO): NO